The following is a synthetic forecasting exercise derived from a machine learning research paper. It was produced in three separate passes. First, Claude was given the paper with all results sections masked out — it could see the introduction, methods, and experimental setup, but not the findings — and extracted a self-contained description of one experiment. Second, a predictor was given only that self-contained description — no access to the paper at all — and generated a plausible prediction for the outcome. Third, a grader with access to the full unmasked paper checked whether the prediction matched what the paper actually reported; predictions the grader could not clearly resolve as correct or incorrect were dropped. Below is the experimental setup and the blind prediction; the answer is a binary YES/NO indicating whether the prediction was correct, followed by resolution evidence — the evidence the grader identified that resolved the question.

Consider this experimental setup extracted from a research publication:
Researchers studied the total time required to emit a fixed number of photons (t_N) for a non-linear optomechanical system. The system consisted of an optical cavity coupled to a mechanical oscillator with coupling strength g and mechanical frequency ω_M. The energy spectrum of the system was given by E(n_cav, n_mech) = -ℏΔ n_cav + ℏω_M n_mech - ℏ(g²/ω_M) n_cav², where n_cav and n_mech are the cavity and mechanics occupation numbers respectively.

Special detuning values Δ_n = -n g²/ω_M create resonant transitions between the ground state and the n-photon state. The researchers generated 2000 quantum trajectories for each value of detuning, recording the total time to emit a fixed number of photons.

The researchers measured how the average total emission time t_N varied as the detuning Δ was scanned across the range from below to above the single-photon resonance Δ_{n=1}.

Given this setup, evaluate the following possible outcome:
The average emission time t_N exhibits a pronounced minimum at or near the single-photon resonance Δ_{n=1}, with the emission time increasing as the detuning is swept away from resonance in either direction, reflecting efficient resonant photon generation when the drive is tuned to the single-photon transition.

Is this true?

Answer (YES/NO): NO